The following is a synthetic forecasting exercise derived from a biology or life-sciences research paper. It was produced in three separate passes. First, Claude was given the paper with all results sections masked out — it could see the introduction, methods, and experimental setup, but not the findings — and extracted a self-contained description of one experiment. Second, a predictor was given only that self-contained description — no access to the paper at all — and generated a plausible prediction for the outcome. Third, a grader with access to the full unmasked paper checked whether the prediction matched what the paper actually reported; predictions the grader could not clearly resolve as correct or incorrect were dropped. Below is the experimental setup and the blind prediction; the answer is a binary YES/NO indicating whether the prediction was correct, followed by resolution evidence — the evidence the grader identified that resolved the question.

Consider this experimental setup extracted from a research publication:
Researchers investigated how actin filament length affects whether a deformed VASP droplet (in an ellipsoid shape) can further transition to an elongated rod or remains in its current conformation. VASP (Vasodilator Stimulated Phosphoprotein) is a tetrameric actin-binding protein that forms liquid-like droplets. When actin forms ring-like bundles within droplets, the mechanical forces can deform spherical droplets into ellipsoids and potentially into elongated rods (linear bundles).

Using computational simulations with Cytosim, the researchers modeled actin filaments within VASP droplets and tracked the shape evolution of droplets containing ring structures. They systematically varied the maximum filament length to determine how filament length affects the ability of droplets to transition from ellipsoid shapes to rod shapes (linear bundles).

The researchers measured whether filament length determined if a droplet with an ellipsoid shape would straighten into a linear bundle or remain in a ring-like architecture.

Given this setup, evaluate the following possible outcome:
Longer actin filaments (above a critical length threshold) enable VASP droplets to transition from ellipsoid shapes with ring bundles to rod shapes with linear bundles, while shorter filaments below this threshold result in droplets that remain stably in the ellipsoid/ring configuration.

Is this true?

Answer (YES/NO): NO